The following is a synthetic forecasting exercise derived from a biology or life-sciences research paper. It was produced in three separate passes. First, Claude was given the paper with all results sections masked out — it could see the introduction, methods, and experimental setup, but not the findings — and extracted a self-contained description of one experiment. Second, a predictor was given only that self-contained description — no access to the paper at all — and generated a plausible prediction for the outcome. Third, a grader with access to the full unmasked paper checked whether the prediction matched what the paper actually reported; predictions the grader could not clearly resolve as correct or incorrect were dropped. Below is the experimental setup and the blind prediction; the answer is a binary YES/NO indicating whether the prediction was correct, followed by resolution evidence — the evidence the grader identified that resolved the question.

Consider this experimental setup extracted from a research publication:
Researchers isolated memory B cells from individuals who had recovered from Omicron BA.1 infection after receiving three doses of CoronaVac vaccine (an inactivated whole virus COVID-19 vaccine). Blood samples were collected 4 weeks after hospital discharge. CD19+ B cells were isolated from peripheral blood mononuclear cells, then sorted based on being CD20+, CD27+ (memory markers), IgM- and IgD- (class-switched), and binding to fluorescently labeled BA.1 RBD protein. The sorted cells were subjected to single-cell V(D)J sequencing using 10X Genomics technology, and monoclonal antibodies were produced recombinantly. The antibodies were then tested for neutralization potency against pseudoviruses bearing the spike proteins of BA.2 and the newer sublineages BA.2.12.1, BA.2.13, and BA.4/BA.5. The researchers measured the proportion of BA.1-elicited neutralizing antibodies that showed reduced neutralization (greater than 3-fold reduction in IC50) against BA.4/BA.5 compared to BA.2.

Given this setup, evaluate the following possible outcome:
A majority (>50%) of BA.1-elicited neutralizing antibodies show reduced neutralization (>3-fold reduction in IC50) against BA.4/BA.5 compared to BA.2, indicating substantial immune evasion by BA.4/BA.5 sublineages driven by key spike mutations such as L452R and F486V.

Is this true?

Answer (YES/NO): YES